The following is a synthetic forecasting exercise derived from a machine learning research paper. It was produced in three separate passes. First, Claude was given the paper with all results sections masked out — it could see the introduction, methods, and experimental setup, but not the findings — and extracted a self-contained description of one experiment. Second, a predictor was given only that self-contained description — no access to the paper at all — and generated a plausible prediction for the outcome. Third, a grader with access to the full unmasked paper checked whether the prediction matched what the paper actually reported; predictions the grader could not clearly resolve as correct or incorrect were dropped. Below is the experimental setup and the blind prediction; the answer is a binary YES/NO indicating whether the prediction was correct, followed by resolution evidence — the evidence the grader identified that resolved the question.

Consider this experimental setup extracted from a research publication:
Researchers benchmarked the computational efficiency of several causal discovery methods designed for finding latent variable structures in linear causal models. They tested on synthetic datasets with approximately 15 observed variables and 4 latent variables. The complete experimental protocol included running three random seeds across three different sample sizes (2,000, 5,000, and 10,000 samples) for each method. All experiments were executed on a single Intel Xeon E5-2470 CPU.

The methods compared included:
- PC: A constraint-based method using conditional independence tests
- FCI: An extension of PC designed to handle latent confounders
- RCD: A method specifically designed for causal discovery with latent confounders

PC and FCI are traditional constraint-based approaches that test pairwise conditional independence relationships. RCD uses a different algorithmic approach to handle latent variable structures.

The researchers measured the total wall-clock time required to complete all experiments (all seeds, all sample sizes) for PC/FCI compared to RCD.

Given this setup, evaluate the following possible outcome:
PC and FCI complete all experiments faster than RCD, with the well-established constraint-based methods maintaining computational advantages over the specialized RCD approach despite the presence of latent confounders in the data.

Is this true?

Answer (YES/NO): YES